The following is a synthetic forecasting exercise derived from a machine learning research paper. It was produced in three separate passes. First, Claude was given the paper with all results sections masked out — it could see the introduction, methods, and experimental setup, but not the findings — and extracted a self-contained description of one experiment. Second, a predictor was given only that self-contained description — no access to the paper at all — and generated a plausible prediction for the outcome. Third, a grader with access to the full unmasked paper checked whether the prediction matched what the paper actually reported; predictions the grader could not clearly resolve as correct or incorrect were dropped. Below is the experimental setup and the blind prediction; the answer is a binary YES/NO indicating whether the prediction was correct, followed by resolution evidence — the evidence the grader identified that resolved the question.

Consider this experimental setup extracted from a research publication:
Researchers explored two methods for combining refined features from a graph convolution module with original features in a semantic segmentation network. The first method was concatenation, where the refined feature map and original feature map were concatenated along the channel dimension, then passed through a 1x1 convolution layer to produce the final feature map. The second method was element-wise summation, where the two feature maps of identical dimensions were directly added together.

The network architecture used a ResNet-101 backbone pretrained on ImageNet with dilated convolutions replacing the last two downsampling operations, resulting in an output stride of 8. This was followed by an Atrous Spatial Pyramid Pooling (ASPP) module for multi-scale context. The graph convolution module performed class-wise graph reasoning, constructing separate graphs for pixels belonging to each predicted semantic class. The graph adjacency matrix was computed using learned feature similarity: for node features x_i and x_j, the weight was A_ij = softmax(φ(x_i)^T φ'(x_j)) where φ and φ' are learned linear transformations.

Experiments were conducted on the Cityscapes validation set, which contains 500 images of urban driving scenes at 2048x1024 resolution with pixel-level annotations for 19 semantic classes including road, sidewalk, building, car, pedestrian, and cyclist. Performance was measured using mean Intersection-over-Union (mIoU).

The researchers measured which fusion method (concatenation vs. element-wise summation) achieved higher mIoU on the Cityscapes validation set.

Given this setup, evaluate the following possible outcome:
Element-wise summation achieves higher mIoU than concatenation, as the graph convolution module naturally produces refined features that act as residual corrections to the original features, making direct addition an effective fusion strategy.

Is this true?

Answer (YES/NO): NO